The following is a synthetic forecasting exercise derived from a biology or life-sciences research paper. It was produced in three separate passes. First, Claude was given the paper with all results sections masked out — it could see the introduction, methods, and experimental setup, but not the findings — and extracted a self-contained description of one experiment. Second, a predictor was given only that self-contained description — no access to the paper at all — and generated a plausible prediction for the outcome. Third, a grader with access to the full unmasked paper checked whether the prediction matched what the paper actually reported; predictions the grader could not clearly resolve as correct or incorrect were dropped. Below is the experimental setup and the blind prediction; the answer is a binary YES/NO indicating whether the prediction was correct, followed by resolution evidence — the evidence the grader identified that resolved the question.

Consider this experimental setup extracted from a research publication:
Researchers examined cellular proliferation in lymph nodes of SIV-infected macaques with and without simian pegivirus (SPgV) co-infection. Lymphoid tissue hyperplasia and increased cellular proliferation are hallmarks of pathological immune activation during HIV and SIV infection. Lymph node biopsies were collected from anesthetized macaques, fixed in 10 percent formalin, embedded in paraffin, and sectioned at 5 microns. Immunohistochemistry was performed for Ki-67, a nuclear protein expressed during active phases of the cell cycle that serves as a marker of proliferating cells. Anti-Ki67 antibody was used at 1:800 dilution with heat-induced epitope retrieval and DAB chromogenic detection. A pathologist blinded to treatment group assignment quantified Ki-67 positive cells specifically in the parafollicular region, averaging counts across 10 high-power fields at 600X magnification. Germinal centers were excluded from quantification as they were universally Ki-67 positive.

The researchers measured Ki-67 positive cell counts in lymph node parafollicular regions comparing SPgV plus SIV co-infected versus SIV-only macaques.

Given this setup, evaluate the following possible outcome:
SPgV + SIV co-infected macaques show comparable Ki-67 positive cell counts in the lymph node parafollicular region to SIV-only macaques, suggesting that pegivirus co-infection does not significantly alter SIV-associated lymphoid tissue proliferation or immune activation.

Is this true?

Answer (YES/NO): YES